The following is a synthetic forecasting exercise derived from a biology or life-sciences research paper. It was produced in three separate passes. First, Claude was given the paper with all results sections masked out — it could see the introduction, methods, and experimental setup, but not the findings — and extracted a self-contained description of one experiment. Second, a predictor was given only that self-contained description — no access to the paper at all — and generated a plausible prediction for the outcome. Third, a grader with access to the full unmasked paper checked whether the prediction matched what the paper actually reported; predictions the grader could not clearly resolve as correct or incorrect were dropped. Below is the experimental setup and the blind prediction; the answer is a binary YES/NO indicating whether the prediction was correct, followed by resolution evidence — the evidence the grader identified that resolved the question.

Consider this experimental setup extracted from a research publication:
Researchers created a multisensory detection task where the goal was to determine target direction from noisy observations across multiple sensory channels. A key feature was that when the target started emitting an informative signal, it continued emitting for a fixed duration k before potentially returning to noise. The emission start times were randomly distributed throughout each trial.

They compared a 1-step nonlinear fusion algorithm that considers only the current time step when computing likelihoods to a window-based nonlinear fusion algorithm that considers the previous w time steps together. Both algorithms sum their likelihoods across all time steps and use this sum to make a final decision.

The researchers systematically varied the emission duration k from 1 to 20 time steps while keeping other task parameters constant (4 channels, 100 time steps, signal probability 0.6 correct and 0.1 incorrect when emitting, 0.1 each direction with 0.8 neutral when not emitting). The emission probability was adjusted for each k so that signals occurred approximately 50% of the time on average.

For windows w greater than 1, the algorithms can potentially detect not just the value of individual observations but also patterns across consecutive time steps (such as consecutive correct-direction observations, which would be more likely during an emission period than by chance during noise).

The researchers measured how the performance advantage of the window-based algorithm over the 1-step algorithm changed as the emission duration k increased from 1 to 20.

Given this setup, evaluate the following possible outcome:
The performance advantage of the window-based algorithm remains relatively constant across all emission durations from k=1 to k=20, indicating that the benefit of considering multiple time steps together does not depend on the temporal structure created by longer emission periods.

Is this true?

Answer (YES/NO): NO